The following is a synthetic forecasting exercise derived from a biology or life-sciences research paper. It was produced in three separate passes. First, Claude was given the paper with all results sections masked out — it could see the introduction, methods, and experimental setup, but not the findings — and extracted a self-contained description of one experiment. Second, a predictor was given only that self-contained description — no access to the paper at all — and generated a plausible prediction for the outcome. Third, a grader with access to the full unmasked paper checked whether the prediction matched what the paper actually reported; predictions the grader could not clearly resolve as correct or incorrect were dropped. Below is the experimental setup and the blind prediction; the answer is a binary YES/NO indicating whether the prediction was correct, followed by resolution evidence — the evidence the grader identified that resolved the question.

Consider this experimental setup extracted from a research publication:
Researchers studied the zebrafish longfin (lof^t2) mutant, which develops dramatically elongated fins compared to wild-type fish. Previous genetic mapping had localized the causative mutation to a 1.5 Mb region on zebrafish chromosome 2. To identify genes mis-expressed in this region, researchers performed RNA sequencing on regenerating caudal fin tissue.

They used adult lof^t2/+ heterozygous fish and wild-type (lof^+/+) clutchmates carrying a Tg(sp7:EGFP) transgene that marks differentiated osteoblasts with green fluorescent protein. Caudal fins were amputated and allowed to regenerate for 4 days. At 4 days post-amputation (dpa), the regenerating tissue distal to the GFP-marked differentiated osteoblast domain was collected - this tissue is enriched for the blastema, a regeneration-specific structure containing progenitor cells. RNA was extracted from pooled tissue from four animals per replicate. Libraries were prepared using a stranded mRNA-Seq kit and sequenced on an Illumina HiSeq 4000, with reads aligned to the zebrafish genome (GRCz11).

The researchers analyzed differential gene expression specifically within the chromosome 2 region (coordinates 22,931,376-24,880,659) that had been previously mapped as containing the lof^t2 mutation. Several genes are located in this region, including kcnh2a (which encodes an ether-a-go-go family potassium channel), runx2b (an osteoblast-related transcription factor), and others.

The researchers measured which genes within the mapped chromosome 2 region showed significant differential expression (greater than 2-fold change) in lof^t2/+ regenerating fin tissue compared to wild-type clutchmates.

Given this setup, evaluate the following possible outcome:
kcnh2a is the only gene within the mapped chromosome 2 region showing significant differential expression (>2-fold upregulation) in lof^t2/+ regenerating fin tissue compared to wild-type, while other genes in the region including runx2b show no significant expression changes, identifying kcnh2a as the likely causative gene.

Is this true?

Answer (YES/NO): YES